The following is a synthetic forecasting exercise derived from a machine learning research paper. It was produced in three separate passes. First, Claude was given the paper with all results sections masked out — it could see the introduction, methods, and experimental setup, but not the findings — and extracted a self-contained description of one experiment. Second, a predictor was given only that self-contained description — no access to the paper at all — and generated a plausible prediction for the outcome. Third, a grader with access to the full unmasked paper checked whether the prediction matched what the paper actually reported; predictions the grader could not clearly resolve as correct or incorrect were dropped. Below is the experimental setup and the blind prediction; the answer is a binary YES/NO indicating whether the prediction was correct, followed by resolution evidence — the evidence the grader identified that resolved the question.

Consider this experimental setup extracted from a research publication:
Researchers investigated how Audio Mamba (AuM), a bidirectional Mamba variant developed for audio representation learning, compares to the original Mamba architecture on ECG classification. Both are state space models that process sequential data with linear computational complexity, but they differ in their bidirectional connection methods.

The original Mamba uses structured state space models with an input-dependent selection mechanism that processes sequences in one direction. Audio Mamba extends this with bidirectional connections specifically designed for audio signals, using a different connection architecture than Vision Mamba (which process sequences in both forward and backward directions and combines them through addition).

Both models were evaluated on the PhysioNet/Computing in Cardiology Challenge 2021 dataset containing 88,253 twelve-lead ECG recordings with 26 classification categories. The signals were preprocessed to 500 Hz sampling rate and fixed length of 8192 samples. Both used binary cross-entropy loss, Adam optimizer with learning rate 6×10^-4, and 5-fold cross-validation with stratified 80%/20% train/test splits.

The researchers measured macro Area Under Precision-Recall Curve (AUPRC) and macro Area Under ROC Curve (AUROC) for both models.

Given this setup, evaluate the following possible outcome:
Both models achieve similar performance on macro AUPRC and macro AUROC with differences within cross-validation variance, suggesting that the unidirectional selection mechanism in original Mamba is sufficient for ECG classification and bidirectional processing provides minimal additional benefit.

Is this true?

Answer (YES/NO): NO